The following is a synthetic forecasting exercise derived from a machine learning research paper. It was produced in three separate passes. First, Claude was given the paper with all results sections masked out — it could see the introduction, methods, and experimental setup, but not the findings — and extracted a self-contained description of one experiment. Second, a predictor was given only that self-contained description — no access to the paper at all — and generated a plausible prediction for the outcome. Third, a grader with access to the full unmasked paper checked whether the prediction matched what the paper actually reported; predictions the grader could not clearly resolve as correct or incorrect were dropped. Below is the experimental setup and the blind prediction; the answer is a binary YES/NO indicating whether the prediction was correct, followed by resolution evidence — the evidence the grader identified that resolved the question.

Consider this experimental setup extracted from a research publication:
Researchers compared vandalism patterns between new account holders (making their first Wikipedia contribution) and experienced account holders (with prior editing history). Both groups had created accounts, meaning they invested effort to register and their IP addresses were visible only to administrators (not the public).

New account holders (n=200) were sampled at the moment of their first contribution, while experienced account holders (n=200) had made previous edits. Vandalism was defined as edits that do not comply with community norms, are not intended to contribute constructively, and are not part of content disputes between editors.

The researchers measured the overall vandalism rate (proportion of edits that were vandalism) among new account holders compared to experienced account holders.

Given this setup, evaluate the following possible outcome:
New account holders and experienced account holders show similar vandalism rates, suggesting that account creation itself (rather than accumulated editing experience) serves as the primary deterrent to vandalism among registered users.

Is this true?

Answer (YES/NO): NO